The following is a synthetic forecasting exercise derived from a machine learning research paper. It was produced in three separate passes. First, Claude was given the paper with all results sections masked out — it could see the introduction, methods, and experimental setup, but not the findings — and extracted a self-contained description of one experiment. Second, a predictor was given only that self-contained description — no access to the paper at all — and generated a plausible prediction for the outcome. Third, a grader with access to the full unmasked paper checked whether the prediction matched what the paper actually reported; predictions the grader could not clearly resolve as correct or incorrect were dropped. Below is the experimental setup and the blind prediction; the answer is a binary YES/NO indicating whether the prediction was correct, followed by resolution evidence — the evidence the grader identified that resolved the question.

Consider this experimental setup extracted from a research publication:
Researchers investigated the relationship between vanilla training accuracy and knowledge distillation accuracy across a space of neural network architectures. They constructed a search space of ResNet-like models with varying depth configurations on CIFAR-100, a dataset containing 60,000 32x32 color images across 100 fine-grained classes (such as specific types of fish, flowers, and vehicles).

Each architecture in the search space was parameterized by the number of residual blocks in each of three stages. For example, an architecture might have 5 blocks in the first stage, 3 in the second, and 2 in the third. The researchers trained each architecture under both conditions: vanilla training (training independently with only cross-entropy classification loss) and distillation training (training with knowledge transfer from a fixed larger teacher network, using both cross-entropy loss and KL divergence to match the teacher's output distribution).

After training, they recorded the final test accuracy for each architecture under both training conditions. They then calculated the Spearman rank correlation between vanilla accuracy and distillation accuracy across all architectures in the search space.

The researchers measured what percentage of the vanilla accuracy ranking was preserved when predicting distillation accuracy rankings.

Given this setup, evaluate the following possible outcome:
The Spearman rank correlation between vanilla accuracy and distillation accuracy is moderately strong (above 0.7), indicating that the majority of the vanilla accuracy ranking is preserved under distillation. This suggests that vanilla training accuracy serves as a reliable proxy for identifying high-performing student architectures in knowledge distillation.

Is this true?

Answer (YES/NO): YES